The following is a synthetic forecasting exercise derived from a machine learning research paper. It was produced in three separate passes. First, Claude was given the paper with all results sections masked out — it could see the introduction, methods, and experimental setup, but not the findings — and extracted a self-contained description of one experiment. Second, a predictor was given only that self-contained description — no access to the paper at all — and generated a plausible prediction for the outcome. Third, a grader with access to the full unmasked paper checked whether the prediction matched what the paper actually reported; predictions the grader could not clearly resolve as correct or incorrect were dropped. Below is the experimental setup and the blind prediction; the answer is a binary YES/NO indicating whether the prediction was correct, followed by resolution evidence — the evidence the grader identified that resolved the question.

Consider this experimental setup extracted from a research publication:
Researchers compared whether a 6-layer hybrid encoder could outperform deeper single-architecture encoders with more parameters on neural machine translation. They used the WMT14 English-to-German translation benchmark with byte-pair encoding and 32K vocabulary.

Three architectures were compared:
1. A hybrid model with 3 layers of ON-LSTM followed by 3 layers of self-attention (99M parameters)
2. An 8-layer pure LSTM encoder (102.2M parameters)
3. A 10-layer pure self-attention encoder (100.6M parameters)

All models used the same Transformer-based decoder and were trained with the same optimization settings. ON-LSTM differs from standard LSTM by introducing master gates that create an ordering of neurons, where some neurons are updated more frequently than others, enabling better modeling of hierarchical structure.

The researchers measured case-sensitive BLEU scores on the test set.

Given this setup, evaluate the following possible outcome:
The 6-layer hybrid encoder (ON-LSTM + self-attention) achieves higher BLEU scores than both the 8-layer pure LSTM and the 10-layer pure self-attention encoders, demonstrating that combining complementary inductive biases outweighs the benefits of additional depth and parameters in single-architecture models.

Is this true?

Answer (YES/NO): YES